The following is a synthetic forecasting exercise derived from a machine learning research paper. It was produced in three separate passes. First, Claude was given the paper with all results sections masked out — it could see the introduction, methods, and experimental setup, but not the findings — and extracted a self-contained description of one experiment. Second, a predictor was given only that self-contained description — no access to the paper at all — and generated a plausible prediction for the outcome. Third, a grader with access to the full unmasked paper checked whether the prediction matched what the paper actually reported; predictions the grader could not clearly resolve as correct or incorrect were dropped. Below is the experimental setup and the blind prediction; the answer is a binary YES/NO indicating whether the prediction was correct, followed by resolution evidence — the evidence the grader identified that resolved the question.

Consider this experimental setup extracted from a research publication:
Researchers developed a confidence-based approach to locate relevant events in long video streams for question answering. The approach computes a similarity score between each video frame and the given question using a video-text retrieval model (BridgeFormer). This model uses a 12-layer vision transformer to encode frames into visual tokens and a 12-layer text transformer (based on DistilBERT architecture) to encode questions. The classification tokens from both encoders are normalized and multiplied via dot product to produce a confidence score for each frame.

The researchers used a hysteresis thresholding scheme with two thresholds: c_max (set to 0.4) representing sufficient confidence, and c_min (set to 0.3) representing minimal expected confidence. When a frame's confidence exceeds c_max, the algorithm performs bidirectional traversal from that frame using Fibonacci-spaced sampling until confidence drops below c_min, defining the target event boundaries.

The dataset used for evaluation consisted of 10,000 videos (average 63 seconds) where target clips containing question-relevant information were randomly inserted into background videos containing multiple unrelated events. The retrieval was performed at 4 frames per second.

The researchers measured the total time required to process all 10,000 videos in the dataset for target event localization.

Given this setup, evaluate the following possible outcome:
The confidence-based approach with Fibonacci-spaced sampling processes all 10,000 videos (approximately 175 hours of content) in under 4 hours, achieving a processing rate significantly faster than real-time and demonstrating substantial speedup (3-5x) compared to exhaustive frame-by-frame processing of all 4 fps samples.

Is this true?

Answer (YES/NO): NO